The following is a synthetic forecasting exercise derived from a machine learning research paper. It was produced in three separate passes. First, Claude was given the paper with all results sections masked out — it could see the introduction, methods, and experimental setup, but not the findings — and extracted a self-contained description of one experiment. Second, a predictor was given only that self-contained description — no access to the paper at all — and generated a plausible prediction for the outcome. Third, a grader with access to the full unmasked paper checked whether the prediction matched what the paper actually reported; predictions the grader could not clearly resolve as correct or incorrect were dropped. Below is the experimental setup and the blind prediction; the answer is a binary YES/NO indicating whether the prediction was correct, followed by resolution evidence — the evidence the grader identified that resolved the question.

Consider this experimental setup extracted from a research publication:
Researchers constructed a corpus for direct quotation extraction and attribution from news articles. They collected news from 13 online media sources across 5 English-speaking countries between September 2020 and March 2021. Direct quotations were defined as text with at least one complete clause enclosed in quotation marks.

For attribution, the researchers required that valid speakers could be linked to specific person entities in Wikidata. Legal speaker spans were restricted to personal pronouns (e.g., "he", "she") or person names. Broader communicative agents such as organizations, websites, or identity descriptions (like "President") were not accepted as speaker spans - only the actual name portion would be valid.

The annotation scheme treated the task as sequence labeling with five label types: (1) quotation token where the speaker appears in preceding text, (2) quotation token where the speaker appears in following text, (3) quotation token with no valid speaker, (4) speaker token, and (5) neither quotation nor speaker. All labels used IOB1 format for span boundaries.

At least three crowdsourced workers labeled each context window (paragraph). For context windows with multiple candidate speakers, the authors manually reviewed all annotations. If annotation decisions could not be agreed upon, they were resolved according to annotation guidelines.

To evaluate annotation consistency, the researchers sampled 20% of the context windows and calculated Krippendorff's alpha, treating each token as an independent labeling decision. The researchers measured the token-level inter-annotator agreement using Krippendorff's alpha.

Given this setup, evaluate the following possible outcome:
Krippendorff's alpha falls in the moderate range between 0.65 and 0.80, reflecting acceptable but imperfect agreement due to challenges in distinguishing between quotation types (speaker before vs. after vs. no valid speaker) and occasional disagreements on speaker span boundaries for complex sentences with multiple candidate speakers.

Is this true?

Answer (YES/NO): NO